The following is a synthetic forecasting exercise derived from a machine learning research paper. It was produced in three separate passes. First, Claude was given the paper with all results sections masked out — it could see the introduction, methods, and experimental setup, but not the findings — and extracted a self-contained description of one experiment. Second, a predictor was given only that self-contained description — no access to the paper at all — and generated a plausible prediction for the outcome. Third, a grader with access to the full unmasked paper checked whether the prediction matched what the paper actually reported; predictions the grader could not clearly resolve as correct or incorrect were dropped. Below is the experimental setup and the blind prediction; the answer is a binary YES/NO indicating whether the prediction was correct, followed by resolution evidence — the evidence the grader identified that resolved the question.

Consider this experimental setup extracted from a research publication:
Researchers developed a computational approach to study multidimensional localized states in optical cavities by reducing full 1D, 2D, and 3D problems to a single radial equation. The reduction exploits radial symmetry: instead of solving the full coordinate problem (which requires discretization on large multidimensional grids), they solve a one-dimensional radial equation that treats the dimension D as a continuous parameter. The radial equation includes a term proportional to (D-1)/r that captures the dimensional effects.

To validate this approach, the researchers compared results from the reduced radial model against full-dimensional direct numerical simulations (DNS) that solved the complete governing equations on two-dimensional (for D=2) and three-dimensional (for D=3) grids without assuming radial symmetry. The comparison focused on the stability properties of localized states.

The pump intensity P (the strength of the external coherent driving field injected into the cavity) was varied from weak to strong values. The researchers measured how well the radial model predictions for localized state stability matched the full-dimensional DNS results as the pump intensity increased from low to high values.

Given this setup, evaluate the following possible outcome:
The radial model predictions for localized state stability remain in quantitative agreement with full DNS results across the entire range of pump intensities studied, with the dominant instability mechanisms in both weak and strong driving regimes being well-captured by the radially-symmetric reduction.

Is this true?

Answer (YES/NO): NO